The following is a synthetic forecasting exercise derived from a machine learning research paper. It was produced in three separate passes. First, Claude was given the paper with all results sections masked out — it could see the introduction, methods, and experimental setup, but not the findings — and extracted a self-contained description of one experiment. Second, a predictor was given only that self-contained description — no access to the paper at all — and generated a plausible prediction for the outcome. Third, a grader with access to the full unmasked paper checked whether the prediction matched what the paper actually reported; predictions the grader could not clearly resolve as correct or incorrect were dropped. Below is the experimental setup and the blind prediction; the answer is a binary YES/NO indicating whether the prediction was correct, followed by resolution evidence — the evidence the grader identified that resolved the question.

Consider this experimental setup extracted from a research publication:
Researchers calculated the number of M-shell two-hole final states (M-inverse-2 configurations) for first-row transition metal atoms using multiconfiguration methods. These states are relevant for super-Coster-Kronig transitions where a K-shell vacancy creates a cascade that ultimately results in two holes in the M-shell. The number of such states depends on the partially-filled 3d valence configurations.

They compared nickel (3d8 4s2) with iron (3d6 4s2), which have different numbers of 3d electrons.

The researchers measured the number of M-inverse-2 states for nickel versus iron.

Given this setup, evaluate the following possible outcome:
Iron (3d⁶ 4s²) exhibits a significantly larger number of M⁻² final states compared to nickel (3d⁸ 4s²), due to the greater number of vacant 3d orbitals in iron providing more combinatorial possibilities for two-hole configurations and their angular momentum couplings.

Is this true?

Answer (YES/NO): YES